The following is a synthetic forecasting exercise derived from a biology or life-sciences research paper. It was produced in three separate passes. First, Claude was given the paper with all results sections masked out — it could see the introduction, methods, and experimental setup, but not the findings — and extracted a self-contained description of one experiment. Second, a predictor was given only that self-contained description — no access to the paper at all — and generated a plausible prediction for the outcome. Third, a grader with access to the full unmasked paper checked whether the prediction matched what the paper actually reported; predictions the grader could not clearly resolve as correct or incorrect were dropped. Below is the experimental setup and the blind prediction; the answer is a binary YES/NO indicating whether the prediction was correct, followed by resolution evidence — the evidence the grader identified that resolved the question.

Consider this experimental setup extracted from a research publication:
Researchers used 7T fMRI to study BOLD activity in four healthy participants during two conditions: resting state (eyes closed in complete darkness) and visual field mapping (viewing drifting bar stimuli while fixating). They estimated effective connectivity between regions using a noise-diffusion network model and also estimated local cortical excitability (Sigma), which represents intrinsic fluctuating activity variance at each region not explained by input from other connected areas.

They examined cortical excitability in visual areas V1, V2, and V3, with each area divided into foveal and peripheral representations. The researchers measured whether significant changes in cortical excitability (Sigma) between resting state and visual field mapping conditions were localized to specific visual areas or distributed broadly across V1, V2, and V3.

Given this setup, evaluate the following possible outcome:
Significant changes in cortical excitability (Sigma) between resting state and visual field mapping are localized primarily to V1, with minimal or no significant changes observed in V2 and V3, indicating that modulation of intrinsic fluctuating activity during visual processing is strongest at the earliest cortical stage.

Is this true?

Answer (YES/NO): YES